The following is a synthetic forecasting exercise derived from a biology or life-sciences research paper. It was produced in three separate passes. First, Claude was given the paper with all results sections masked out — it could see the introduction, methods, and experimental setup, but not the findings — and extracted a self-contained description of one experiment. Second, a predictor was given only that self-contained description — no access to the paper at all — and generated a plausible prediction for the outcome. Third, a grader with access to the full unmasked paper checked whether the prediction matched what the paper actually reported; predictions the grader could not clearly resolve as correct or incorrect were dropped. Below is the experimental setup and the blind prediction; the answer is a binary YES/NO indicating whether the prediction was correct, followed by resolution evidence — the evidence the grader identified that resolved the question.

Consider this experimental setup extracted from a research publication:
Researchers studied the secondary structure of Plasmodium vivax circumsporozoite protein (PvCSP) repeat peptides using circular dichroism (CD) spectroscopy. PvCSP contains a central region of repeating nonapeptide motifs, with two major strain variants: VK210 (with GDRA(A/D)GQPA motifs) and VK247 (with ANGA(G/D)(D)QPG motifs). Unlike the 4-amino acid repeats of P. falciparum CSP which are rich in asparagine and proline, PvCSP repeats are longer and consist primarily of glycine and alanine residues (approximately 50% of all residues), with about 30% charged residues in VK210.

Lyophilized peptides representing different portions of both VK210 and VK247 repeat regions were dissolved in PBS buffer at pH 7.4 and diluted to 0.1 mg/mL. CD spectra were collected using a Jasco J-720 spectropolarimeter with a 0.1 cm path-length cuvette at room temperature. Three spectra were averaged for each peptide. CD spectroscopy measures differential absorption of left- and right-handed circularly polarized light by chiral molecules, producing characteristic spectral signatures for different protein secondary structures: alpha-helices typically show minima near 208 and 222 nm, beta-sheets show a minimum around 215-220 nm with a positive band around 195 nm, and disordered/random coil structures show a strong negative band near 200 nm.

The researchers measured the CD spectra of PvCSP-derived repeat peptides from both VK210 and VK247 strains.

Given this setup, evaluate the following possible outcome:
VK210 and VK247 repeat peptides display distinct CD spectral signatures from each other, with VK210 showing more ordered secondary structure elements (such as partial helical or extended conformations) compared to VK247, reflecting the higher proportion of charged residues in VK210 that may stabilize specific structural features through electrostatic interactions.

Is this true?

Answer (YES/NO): NO